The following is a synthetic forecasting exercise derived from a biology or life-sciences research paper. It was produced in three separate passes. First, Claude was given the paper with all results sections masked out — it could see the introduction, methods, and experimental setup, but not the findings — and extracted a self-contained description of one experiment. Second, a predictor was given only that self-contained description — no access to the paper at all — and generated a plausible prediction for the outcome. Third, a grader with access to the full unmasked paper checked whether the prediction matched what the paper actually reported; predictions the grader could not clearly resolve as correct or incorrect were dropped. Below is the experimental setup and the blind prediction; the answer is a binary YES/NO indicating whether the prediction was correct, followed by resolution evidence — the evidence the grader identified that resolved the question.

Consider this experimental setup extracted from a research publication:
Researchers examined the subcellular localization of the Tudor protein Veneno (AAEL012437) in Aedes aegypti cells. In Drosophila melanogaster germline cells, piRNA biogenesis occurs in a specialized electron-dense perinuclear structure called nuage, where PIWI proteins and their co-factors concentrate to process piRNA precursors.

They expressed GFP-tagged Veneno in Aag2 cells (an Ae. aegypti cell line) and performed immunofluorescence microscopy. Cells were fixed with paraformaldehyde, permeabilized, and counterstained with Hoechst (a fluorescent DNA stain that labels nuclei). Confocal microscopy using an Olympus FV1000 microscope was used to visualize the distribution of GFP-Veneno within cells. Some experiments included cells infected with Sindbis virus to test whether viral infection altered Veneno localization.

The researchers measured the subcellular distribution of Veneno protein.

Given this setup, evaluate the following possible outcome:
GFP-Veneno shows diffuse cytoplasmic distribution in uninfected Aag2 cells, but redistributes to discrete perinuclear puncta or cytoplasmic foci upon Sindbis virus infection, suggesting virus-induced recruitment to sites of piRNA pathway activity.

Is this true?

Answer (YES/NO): NO